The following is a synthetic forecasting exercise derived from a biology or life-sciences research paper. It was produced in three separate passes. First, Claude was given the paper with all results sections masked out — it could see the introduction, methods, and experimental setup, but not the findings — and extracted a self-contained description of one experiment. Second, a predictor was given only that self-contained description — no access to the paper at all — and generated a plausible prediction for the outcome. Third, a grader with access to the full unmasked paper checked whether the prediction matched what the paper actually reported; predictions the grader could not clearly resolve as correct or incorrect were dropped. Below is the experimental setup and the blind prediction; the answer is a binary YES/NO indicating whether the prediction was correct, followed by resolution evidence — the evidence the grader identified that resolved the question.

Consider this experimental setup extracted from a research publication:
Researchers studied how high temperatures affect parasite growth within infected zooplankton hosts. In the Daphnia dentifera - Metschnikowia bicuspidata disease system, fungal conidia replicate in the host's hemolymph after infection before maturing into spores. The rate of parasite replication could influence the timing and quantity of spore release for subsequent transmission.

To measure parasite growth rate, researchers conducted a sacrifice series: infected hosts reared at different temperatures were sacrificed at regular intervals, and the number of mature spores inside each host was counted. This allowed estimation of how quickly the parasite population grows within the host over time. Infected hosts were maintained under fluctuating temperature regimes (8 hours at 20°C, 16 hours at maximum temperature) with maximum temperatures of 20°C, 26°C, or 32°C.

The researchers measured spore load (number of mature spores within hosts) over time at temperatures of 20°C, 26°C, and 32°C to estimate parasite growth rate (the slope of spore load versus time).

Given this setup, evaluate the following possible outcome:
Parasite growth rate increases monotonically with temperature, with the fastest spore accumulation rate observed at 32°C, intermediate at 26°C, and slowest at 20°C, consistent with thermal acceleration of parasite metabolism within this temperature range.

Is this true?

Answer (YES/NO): NO